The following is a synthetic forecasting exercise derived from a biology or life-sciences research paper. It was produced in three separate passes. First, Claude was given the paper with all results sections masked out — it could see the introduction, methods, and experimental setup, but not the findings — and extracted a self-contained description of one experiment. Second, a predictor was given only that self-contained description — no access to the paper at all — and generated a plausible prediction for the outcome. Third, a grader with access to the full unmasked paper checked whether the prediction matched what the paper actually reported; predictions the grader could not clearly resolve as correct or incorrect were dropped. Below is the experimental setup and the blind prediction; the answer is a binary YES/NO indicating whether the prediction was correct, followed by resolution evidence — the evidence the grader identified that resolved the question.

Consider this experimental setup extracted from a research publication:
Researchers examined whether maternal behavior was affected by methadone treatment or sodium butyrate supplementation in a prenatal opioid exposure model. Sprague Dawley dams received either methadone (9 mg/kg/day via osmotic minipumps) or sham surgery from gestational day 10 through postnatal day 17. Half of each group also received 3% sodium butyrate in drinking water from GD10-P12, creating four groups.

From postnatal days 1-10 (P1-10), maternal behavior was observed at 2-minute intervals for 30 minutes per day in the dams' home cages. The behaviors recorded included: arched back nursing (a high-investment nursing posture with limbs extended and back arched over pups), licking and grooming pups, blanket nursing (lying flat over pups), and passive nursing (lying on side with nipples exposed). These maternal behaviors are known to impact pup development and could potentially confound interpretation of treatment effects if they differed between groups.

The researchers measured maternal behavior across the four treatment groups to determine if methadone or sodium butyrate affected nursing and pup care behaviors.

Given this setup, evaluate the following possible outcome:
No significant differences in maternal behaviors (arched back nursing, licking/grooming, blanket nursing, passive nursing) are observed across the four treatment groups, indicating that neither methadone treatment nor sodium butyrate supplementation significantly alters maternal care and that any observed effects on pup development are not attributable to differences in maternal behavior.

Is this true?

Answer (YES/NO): NO